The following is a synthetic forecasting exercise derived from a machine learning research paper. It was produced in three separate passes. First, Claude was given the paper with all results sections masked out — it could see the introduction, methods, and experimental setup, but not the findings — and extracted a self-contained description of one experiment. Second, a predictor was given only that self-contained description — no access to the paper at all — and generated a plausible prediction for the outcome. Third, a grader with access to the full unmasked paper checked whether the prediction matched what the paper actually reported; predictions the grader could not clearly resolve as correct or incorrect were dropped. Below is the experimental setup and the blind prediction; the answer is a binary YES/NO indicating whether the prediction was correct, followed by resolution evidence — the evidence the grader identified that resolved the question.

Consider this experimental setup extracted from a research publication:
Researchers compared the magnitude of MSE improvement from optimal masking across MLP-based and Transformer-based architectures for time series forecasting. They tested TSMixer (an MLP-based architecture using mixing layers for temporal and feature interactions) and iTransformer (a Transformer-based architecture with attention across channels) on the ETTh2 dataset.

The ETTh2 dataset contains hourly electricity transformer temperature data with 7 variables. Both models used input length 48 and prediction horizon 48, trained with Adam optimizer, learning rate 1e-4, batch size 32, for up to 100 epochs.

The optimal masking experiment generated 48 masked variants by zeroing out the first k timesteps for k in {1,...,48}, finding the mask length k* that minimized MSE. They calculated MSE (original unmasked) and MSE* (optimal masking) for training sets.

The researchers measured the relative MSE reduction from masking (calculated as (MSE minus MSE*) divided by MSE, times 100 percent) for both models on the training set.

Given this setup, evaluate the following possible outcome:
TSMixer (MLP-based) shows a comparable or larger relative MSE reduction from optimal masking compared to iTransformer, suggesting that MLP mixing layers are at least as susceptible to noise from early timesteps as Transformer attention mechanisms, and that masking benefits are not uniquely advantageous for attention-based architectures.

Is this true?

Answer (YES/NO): YES